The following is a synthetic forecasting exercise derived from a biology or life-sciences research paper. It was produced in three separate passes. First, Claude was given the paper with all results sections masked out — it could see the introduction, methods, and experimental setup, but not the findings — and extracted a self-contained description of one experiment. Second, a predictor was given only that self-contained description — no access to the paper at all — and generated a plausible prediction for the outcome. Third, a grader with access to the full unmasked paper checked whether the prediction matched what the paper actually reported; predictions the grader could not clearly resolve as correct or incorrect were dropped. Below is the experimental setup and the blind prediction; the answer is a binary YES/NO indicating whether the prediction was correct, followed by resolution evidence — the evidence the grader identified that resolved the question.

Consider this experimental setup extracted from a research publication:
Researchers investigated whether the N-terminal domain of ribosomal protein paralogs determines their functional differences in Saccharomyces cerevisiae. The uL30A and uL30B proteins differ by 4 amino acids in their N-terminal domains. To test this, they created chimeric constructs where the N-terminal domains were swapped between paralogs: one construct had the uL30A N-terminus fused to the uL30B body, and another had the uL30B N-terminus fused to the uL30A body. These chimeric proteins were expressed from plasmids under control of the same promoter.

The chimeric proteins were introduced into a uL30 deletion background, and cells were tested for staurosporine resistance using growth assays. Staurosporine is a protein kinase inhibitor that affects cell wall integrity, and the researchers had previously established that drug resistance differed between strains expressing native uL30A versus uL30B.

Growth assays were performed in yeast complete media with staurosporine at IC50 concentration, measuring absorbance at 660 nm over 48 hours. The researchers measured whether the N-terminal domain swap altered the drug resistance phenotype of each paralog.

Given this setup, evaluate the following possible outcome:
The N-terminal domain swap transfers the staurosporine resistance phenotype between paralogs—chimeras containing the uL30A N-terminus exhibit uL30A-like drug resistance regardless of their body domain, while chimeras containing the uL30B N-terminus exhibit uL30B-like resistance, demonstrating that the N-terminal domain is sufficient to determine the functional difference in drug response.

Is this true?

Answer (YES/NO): YES